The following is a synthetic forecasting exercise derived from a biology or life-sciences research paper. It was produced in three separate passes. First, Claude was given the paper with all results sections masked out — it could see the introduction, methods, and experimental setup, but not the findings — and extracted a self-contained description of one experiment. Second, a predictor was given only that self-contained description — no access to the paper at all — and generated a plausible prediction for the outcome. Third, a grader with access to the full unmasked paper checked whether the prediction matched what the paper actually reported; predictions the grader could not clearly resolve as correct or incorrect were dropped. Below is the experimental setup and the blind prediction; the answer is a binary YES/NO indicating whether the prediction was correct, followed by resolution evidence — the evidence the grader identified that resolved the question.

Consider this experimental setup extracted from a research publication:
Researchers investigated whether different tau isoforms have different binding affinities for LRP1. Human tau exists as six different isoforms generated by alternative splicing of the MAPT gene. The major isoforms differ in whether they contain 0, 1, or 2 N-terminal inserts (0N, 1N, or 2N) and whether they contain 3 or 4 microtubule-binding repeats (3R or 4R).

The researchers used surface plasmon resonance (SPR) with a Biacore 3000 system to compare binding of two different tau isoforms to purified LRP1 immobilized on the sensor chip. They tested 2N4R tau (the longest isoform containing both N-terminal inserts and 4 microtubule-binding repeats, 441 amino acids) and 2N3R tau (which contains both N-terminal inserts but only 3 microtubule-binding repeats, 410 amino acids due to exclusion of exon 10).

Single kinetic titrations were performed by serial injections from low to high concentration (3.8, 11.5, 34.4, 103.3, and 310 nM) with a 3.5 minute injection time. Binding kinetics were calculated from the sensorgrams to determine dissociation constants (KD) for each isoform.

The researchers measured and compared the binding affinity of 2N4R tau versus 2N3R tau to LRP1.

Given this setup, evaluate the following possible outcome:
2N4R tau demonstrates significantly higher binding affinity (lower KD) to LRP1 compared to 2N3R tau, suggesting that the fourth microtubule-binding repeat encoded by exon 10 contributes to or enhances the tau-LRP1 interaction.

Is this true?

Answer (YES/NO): YES